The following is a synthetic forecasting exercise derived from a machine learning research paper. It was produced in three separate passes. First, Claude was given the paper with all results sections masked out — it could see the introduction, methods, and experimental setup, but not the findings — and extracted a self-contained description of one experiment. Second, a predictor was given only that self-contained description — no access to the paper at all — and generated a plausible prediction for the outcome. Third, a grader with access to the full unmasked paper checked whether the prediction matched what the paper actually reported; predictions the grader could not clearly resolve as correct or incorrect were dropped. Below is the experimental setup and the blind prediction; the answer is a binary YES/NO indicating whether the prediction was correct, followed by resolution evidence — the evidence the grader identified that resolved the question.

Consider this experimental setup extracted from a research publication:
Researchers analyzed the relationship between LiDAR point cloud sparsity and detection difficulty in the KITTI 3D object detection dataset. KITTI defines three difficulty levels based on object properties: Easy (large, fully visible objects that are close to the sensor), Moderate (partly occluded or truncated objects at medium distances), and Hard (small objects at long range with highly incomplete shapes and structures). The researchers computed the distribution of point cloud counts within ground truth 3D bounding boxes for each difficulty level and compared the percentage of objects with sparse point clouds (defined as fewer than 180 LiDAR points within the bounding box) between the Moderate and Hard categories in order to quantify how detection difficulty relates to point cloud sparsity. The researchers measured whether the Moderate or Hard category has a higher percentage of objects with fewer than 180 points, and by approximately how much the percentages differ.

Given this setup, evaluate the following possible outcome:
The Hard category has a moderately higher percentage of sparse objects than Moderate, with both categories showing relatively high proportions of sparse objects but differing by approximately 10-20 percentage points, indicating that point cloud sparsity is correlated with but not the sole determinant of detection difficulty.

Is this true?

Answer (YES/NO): NO